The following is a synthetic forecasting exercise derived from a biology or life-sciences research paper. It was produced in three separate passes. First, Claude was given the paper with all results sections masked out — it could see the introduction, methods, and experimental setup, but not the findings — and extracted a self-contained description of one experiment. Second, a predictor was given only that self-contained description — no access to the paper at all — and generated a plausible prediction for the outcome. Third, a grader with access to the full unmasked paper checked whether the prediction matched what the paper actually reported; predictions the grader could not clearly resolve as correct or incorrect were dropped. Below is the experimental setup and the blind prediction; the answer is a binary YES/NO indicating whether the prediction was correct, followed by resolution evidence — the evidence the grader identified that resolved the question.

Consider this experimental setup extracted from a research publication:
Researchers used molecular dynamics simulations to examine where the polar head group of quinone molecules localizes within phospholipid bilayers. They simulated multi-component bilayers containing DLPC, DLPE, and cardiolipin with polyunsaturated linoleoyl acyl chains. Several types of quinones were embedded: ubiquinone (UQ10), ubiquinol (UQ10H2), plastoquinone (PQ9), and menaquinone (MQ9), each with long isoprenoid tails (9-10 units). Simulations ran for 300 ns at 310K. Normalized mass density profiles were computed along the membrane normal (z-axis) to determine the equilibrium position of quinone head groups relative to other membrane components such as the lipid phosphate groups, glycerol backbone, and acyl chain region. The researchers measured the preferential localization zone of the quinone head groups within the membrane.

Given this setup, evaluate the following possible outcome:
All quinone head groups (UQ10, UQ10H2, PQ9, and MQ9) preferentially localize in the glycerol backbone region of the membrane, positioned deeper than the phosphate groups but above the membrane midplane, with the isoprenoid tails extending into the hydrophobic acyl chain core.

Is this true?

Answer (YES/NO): YES